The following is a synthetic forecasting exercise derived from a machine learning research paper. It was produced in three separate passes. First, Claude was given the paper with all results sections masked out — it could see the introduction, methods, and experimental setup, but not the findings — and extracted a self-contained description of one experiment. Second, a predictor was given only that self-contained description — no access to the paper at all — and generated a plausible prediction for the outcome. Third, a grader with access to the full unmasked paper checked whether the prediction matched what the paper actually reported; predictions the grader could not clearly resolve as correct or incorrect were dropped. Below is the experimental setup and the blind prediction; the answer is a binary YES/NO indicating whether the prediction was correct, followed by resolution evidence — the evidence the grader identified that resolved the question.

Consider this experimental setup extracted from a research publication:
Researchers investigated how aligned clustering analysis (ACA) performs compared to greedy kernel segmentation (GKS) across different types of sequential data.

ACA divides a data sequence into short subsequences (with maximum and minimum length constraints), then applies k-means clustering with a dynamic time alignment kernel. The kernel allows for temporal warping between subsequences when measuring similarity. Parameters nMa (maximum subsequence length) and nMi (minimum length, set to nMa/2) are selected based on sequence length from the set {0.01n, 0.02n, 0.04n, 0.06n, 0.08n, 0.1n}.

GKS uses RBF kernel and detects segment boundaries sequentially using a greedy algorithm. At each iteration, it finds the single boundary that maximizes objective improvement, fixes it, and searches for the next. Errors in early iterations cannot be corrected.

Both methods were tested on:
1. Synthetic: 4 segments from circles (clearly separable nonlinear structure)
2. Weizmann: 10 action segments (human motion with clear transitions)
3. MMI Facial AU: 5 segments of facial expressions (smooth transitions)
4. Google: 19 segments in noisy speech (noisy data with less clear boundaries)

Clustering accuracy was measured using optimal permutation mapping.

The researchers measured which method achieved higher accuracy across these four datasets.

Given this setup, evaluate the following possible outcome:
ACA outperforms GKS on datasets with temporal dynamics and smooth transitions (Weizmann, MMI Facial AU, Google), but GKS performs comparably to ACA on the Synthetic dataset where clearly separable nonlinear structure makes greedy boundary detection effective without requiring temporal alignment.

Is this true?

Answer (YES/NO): NO